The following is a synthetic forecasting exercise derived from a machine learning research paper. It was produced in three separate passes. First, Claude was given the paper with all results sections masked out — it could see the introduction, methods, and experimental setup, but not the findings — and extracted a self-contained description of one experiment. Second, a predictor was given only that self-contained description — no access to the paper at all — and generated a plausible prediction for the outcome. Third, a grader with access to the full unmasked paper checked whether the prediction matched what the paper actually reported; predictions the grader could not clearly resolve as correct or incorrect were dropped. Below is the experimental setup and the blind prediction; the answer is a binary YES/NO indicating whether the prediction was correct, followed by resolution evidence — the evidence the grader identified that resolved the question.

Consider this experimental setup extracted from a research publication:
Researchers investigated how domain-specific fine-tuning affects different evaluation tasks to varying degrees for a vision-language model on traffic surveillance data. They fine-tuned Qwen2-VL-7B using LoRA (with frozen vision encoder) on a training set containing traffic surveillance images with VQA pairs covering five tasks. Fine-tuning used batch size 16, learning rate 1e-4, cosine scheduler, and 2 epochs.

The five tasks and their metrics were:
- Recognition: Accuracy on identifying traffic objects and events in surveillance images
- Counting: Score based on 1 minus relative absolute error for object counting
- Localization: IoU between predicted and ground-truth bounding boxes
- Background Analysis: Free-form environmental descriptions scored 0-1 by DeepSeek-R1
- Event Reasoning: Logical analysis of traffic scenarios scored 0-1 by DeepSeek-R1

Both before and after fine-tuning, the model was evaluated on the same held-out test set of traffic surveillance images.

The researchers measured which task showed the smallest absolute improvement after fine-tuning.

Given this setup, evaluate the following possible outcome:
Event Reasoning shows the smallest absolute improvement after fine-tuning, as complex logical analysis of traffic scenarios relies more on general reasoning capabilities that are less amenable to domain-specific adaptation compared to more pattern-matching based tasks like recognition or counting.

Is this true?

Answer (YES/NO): YES